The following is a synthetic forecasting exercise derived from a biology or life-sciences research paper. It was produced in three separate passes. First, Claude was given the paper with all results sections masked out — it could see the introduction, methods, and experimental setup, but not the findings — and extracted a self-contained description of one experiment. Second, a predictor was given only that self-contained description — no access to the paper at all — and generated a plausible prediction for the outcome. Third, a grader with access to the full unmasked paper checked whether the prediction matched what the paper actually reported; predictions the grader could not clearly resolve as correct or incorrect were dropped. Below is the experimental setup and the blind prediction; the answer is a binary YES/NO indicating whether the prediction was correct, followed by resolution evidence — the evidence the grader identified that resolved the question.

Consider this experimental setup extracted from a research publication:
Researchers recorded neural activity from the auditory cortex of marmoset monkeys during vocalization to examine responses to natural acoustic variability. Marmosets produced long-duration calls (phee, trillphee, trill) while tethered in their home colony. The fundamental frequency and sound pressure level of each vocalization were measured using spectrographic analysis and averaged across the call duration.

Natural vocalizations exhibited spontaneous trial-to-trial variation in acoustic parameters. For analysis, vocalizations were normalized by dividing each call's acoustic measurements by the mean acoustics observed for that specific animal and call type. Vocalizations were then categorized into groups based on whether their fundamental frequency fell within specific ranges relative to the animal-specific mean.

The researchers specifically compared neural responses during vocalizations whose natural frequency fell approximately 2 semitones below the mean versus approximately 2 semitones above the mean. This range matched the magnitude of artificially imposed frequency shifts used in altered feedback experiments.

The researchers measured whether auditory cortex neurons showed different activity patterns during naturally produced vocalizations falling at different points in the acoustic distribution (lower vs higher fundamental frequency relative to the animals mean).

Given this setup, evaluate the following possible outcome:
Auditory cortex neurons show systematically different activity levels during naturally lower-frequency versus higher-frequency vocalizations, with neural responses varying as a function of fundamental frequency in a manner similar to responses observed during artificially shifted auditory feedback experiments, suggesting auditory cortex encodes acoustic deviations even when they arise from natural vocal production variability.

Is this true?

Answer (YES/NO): YES